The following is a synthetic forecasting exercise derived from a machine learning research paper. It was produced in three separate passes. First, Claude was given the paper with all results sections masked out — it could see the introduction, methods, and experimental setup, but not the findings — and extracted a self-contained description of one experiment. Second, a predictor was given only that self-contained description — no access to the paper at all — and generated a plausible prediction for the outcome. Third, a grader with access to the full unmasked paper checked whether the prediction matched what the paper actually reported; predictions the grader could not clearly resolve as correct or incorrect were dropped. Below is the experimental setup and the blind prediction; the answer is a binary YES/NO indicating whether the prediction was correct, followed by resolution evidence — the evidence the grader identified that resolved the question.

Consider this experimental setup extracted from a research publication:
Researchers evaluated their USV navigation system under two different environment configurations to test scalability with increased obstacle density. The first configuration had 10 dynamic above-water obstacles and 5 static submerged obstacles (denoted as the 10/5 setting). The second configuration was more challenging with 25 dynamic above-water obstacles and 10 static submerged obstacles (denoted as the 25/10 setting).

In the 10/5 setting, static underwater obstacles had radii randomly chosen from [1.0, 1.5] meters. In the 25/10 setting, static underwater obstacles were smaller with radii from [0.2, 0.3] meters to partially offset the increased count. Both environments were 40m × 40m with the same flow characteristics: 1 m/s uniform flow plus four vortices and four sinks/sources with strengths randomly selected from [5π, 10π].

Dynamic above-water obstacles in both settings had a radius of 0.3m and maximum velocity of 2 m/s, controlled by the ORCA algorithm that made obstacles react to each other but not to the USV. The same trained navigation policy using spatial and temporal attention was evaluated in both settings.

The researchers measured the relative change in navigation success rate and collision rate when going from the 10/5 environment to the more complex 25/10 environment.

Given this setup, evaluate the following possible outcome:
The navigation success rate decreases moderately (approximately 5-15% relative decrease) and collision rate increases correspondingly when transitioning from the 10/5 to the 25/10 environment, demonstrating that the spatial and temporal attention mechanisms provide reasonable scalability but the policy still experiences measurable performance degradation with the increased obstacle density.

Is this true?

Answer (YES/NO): YES